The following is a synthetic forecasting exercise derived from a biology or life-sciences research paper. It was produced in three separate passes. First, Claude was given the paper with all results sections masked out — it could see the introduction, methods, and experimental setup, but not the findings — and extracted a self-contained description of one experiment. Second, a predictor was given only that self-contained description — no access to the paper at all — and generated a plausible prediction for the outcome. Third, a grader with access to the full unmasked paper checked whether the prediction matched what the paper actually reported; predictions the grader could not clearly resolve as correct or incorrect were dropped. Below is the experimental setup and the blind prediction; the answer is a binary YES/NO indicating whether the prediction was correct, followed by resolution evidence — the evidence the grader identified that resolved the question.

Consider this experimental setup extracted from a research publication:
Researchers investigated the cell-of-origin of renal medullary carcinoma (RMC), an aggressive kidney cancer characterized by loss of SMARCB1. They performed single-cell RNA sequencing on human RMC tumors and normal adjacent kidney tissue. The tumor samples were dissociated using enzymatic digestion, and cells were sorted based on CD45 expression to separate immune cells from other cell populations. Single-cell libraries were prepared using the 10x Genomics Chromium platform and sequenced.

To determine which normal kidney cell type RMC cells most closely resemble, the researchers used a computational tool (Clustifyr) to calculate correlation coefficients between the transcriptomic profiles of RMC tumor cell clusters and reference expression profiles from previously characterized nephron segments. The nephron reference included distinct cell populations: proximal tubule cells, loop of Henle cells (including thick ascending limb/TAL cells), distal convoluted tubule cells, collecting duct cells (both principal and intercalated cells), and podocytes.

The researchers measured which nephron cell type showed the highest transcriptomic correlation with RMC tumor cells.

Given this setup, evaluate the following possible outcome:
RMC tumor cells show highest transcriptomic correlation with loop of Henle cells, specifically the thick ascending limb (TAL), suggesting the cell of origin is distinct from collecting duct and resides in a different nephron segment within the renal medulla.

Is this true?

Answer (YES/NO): YES